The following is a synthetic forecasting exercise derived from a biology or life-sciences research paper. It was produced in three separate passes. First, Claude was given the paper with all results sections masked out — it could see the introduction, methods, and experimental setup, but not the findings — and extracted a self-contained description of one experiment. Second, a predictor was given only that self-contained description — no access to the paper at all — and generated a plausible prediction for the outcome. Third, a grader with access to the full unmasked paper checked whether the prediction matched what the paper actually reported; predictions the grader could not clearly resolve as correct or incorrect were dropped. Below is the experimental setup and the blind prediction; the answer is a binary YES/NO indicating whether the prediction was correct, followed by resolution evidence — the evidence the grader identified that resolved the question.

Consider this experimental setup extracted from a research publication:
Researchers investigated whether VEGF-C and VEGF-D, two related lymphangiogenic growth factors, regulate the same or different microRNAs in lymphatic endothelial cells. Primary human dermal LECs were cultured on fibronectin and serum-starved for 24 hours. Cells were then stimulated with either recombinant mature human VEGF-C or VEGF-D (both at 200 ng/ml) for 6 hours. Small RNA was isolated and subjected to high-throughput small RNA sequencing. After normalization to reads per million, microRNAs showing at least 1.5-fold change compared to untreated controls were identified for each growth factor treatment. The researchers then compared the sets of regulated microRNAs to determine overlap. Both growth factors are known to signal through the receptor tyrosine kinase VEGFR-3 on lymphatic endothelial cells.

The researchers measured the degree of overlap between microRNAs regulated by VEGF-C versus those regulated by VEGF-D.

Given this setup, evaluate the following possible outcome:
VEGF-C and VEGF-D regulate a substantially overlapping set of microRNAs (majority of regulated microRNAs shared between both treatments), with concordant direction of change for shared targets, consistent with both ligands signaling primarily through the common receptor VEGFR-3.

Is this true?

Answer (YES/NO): NO